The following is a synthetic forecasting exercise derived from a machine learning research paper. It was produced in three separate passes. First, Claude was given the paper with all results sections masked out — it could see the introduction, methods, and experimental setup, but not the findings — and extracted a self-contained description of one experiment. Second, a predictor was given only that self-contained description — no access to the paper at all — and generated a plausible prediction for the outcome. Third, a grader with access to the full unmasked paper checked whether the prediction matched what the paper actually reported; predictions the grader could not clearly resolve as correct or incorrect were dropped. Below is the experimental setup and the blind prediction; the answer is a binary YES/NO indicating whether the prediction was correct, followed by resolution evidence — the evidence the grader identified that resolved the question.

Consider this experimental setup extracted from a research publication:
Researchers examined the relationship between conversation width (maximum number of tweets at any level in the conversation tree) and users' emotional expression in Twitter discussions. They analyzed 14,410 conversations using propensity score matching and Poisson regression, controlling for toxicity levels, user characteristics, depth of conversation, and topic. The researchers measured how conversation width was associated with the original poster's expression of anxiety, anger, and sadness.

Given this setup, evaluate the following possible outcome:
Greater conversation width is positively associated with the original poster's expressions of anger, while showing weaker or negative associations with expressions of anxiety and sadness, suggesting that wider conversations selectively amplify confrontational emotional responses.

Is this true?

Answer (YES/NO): NO